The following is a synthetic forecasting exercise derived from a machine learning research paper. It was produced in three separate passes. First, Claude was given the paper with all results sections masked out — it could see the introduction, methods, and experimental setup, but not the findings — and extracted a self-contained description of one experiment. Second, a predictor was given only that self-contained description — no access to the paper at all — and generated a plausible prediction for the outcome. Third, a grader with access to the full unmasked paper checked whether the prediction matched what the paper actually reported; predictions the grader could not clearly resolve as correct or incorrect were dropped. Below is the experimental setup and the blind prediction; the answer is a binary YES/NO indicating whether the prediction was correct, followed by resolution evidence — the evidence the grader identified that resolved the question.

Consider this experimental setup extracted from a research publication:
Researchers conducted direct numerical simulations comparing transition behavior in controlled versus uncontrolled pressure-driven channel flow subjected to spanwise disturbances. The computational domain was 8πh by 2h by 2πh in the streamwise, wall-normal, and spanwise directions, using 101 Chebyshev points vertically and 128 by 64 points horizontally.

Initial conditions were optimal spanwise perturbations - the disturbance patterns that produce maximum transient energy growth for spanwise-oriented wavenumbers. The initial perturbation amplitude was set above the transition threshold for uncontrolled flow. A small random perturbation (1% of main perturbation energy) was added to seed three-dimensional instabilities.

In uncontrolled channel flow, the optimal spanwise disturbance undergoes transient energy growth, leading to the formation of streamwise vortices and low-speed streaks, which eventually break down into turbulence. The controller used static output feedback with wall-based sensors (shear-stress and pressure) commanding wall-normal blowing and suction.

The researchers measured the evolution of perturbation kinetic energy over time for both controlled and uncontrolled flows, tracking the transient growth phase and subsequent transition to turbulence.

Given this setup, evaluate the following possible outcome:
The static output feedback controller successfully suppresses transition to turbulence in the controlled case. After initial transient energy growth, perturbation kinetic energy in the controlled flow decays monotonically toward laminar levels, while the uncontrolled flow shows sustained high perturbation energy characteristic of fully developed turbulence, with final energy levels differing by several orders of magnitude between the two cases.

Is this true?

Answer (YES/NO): NO